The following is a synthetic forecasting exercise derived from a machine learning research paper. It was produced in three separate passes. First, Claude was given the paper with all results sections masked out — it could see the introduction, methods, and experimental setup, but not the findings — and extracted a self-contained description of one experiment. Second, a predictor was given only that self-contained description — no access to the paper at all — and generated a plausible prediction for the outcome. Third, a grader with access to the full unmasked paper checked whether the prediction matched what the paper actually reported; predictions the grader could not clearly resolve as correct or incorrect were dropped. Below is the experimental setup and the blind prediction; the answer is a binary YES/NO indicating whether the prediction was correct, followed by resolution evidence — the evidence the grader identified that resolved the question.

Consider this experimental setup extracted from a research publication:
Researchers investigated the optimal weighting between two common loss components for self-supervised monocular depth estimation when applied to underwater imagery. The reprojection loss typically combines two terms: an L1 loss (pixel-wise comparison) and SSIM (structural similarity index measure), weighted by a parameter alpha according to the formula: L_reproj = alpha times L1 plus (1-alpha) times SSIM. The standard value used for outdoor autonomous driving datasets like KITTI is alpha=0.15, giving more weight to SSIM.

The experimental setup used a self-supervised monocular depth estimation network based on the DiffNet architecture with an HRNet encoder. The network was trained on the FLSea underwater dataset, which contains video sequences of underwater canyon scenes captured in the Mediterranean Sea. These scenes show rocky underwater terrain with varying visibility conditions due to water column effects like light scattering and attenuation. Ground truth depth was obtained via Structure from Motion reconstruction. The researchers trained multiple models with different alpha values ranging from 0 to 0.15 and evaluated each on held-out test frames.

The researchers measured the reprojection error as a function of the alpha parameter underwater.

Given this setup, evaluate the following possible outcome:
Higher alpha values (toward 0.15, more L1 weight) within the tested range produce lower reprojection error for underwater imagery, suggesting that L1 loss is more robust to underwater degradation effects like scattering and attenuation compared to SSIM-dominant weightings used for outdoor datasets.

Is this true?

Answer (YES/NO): NO